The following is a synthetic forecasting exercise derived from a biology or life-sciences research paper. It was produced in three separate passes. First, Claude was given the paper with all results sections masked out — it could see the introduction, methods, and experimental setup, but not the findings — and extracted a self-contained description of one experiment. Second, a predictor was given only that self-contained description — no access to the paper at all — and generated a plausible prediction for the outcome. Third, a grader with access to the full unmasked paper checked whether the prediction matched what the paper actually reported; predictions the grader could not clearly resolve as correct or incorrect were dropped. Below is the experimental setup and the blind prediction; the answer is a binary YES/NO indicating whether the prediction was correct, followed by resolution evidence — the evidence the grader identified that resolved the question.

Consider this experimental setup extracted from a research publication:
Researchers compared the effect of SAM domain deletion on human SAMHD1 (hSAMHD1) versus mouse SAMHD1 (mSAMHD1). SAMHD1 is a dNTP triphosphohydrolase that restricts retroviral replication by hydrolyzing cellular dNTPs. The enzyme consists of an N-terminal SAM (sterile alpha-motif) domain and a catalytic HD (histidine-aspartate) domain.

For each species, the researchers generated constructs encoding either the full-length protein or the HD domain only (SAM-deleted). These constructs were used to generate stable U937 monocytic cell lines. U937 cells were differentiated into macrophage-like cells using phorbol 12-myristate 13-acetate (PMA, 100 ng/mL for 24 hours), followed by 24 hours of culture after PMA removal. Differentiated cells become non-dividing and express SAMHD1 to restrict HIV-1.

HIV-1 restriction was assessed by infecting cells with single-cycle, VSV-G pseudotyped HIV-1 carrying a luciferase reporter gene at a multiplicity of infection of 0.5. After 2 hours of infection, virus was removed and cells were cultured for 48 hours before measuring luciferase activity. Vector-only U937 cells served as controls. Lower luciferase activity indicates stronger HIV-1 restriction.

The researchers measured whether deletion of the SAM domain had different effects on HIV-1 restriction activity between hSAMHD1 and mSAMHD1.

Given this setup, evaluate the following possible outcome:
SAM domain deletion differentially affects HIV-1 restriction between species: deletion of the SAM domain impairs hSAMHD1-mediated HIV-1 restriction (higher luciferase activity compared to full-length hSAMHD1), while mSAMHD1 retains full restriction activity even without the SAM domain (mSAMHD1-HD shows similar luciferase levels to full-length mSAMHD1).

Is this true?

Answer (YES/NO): NO